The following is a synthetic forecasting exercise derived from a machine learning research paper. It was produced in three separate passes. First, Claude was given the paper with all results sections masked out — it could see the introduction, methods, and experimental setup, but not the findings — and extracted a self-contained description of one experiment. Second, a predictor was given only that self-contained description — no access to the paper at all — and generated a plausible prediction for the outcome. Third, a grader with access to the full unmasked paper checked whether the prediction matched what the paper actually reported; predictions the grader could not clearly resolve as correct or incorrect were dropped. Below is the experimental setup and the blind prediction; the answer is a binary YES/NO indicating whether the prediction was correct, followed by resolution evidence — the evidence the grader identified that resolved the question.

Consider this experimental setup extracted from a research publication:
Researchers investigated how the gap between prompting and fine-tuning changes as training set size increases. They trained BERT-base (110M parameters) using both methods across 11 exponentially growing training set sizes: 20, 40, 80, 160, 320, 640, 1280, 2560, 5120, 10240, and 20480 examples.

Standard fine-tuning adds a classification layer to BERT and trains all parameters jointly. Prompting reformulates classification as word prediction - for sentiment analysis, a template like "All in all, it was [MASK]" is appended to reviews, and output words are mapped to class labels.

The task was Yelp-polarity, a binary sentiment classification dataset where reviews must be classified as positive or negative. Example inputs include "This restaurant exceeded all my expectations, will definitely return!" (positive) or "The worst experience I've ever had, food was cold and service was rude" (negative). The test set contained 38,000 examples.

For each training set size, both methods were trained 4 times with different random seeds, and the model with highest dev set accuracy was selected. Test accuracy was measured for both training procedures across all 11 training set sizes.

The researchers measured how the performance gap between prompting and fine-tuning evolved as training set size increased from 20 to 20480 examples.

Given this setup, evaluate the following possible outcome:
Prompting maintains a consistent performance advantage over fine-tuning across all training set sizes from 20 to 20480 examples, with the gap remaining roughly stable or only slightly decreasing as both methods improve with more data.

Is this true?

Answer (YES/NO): NO